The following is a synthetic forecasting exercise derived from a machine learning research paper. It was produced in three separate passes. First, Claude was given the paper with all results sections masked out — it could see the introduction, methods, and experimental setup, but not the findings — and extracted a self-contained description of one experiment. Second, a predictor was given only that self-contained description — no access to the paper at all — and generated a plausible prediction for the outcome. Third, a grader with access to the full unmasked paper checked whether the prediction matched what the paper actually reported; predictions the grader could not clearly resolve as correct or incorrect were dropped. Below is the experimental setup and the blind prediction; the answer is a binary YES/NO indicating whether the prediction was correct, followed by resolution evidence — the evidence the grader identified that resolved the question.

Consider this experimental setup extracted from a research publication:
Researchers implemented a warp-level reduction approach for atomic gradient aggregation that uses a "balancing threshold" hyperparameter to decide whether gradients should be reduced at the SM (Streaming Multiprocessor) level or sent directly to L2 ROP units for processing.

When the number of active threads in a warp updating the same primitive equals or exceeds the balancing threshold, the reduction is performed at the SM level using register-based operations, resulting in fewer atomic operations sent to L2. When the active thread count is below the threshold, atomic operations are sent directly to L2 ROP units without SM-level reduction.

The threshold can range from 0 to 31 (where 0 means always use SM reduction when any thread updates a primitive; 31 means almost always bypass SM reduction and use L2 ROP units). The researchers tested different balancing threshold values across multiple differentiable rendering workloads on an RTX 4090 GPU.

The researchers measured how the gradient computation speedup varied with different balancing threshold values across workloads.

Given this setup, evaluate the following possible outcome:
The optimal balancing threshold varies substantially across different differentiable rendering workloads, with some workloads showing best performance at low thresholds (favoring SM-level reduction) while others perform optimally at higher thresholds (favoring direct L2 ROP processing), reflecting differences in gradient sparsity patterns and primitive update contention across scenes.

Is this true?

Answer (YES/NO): YES